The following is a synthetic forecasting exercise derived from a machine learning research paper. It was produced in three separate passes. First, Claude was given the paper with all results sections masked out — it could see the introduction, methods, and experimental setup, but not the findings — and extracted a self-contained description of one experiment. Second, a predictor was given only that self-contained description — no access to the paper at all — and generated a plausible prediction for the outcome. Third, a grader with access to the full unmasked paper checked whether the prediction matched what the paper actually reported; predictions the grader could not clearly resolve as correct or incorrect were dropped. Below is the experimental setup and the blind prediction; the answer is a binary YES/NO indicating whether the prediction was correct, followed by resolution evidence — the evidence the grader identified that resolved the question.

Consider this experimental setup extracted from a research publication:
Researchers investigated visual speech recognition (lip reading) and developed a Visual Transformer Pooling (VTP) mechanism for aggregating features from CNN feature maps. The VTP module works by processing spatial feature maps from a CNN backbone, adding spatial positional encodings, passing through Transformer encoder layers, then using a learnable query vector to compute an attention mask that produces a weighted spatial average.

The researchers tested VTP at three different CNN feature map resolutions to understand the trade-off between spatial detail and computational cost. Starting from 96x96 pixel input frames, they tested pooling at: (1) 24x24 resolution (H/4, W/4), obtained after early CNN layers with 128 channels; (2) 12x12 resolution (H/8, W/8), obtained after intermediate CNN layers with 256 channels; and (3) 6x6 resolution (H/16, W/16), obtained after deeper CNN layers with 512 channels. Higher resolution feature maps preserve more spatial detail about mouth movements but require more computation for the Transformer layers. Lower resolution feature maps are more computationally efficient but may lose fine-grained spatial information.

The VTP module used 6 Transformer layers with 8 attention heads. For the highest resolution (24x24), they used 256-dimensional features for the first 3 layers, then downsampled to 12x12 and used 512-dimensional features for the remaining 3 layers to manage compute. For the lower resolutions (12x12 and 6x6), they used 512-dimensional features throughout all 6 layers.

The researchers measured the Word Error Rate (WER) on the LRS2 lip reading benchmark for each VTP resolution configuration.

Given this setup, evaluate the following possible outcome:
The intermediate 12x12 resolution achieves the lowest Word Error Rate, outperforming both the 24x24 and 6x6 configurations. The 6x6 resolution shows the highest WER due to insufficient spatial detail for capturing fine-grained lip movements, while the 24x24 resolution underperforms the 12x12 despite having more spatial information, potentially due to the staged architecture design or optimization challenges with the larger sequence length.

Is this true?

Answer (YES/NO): NO